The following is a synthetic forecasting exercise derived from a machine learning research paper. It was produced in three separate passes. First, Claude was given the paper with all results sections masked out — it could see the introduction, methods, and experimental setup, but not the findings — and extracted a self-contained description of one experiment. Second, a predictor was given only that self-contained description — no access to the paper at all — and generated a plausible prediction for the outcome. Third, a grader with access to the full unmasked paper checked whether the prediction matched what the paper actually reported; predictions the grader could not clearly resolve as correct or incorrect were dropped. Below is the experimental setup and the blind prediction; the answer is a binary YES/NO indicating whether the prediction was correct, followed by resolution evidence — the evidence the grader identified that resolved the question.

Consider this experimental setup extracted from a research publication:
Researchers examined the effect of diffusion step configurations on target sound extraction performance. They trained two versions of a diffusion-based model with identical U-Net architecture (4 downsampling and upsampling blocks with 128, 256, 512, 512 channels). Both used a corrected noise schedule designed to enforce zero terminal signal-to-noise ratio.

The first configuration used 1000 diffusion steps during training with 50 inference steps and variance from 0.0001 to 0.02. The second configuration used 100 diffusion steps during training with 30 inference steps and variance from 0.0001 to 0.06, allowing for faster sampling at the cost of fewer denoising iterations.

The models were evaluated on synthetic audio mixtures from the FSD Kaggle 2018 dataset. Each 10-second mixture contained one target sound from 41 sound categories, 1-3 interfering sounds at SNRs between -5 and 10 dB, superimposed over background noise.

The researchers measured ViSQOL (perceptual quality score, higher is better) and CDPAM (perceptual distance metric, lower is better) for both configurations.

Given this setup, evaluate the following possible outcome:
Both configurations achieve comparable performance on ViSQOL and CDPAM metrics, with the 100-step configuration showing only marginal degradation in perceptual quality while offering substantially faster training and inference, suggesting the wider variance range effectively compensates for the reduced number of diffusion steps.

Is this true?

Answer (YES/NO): NO